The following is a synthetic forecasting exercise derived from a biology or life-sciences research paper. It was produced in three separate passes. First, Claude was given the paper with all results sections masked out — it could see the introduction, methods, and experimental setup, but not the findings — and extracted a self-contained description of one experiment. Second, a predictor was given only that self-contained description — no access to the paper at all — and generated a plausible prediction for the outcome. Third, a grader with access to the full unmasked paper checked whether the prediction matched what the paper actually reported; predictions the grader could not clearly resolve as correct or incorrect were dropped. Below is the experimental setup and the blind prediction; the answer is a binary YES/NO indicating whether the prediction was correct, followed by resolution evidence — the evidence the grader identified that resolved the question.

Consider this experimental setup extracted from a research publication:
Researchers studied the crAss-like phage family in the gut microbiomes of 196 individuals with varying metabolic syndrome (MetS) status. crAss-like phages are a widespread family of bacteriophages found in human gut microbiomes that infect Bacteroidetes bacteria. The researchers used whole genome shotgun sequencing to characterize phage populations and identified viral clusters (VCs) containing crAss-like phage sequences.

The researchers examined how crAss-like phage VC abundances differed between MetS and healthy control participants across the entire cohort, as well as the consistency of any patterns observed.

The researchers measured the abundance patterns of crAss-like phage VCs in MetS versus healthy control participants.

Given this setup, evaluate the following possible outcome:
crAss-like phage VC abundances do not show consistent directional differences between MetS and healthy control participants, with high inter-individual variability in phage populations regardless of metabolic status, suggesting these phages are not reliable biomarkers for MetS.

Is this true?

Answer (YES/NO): YES